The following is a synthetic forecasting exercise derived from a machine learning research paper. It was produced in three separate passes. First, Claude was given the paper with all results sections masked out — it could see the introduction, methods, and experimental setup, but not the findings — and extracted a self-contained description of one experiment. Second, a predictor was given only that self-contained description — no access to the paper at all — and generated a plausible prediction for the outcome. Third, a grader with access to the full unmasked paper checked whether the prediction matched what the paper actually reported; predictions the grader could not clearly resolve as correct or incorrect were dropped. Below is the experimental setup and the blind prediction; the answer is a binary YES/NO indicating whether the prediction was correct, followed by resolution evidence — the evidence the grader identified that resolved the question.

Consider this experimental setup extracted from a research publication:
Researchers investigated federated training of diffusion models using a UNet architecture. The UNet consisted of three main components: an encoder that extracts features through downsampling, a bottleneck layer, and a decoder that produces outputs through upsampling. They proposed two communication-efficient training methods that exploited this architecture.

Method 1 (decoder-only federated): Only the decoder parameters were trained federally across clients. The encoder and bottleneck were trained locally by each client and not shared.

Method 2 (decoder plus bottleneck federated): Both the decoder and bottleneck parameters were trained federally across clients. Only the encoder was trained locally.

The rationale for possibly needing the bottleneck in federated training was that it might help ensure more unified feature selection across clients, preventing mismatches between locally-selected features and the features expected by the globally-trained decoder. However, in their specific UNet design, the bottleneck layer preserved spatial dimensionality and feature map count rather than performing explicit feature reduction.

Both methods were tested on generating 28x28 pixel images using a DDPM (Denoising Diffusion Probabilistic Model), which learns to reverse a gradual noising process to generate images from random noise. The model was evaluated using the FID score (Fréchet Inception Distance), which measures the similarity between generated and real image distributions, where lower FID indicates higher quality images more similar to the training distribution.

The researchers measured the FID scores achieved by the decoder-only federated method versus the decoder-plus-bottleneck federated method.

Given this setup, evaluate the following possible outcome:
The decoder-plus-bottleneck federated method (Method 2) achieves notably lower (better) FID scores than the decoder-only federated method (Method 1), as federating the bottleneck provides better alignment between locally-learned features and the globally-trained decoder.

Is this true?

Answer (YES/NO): NO